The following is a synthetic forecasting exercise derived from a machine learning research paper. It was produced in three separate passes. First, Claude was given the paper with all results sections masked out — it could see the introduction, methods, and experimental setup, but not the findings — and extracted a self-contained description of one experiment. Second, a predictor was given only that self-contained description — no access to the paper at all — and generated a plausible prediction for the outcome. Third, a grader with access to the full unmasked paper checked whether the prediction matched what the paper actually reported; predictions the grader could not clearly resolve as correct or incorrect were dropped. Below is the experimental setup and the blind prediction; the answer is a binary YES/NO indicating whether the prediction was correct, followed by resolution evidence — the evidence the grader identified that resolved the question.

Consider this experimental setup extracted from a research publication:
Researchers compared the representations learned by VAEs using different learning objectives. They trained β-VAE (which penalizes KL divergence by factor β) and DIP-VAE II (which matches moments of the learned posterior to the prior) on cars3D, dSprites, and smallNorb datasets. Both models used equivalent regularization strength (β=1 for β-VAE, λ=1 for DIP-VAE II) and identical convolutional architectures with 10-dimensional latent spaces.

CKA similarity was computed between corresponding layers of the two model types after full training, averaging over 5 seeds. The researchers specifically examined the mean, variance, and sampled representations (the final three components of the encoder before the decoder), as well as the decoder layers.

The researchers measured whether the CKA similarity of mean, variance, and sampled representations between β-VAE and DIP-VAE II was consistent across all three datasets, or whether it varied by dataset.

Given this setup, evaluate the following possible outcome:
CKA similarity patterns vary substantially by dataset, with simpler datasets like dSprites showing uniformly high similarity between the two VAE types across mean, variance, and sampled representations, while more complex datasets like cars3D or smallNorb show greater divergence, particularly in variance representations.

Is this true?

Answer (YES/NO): NO